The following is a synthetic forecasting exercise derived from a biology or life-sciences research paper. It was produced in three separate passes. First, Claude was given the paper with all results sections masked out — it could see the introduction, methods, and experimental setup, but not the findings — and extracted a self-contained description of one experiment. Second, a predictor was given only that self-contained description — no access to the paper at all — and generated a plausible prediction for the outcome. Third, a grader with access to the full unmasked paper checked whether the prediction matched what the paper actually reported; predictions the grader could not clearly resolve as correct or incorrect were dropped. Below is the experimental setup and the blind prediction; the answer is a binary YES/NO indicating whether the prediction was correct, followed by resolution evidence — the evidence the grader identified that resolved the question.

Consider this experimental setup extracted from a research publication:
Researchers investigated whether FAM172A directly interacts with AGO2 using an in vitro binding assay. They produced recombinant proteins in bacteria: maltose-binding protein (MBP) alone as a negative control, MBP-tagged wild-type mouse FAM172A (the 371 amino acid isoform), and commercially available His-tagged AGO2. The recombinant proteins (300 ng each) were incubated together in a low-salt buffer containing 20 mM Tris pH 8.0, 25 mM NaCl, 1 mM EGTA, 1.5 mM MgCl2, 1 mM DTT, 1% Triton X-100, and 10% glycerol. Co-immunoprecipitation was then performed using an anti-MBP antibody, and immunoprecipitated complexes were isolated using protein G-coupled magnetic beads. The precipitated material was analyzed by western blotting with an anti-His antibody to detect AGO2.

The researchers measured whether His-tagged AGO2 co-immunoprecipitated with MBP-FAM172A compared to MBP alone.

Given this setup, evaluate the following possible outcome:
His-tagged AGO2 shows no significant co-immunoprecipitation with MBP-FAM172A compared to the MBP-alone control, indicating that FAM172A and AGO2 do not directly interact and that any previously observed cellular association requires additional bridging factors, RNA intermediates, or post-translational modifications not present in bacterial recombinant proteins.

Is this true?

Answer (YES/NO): NO